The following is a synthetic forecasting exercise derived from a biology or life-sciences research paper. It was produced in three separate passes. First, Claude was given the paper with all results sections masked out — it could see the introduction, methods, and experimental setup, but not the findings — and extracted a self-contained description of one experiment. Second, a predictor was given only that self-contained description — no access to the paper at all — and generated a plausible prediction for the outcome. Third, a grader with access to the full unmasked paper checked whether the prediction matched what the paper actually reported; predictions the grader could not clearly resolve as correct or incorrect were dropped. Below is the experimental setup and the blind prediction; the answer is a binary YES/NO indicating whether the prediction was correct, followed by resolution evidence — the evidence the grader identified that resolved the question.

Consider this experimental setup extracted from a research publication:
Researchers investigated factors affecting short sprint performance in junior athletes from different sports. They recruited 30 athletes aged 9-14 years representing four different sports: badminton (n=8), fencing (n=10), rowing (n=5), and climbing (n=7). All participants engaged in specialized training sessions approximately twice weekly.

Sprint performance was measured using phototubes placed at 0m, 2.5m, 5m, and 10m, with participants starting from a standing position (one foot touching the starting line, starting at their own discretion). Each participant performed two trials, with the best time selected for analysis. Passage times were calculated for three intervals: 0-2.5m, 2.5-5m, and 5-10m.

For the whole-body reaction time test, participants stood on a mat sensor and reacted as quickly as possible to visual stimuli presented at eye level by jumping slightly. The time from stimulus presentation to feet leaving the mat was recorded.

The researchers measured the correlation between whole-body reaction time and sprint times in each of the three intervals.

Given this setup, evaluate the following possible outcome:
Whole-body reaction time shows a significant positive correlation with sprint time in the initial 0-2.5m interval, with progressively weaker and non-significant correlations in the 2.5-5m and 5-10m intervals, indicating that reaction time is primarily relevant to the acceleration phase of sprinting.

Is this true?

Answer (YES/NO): NO